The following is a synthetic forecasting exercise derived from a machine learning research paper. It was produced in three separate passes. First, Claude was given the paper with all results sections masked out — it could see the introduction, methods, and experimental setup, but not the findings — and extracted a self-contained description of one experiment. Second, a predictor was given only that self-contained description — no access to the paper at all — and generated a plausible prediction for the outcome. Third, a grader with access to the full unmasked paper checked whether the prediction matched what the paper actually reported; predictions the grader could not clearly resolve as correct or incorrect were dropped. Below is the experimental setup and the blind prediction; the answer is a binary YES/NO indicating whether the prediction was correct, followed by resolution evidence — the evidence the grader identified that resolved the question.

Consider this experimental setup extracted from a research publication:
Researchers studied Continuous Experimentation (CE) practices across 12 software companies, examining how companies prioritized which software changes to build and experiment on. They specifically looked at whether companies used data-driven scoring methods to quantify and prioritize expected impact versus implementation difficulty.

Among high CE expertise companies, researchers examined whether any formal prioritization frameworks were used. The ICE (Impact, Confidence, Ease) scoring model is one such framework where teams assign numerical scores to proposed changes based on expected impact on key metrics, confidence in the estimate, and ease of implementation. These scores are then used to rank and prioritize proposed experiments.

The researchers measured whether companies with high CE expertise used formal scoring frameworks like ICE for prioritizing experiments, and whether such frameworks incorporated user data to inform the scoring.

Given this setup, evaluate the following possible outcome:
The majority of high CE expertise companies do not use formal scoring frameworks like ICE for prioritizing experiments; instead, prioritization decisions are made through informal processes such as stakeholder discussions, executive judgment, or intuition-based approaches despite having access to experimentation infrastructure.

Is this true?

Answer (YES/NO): NO